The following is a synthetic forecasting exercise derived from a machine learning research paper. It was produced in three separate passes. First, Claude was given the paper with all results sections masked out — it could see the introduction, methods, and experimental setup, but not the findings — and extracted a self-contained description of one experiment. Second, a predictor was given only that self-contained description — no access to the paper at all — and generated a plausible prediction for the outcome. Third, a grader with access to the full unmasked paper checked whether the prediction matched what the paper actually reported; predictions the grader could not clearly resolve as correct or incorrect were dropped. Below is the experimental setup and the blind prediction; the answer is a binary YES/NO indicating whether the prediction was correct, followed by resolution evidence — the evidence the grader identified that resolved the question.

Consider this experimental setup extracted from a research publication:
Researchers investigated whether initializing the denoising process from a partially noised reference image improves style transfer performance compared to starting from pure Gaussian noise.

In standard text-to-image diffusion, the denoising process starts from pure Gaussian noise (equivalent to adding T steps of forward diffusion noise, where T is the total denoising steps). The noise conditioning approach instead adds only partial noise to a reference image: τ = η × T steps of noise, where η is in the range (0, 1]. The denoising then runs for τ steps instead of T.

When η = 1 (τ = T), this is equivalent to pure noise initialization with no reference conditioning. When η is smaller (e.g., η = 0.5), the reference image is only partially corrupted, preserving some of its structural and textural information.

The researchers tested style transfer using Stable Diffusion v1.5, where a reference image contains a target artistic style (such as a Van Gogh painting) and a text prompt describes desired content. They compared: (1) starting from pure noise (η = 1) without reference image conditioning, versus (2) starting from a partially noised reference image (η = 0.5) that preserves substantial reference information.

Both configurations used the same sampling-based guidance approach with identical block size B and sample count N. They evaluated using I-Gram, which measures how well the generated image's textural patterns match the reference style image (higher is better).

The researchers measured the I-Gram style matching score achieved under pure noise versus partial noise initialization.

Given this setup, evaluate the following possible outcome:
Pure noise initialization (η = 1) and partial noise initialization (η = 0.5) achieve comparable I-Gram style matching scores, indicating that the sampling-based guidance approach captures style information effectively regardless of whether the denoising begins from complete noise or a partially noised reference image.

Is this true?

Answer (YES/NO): NO